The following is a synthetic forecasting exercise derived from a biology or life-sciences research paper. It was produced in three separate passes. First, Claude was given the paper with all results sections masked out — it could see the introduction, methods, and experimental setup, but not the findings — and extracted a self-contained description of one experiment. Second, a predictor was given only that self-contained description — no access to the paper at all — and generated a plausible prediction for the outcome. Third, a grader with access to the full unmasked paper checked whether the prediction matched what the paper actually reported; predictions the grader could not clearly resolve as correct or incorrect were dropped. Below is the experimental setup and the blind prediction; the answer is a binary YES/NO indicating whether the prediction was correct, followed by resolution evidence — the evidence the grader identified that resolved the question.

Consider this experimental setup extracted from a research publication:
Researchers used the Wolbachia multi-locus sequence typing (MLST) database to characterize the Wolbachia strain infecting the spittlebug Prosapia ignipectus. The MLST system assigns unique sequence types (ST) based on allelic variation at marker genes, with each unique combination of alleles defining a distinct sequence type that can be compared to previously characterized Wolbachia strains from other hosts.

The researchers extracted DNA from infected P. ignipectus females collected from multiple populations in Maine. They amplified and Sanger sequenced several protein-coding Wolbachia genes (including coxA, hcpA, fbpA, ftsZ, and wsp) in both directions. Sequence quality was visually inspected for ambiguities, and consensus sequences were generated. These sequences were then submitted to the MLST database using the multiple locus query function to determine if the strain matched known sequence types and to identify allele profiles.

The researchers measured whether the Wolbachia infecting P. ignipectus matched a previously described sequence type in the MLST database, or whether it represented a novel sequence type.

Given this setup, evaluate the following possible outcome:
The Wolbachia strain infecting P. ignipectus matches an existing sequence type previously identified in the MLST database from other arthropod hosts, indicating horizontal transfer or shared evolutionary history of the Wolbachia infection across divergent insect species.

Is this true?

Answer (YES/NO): NO